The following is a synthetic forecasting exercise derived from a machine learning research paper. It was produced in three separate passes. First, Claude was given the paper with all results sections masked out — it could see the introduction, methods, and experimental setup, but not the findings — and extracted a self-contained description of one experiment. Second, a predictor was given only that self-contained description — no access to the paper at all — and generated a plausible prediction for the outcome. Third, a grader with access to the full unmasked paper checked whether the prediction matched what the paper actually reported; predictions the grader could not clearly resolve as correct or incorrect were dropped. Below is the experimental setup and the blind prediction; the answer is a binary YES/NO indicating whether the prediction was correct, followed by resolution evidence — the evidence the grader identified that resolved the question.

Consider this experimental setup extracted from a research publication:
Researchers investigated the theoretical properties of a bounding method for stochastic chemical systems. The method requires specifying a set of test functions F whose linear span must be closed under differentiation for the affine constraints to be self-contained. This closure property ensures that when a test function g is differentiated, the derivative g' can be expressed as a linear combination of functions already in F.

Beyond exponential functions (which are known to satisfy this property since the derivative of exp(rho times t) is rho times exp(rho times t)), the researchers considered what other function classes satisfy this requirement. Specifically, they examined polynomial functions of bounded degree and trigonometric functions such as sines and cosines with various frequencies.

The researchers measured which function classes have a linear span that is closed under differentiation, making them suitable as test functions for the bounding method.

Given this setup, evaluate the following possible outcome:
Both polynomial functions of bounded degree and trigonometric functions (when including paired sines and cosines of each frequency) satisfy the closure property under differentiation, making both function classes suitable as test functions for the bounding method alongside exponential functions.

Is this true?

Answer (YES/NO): YES